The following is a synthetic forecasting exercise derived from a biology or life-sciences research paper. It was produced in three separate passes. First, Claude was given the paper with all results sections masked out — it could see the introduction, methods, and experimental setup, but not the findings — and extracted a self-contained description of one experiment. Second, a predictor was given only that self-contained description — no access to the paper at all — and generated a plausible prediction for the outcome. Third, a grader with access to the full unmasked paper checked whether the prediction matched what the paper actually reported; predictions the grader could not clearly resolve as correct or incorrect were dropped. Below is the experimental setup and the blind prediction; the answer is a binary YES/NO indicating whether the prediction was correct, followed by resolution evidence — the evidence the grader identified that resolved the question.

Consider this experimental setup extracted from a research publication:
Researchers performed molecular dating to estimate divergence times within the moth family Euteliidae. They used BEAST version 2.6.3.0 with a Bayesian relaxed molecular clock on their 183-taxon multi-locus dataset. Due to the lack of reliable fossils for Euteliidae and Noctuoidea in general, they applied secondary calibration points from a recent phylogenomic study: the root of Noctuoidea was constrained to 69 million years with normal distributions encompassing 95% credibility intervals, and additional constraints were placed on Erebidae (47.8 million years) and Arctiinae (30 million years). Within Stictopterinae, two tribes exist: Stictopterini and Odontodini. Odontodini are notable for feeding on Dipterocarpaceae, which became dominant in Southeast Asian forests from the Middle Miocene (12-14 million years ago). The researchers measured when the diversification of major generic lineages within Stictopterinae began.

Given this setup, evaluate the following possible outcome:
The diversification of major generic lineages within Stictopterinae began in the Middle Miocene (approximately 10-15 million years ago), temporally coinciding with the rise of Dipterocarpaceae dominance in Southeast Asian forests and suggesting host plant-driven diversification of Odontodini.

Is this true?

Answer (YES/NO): YES